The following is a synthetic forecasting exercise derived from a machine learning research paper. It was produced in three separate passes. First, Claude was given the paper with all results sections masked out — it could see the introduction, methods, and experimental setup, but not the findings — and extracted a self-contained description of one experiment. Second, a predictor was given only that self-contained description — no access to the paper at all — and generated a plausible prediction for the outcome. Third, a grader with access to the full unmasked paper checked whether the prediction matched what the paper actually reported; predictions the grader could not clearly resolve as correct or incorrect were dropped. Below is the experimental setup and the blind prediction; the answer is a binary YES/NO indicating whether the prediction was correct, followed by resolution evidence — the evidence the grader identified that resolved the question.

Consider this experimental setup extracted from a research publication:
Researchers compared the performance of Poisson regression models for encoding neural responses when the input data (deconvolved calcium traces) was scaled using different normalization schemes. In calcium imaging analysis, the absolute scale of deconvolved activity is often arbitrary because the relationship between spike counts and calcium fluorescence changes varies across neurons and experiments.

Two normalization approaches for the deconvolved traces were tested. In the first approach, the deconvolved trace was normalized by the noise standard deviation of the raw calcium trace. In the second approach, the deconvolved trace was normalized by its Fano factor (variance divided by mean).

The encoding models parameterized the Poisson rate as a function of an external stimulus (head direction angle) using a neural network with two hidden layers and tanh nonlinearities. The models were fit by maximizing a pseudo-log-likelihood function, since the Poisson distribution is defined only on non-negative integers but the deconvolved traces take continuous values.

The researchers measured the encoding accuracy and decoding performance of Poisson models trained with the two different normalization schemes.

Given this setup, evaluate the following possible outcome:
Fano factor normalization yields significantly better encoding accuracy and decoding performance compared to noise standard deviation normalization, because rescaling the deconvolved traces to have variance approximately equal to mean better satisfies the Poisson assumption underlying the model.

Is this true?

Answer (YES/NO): NO